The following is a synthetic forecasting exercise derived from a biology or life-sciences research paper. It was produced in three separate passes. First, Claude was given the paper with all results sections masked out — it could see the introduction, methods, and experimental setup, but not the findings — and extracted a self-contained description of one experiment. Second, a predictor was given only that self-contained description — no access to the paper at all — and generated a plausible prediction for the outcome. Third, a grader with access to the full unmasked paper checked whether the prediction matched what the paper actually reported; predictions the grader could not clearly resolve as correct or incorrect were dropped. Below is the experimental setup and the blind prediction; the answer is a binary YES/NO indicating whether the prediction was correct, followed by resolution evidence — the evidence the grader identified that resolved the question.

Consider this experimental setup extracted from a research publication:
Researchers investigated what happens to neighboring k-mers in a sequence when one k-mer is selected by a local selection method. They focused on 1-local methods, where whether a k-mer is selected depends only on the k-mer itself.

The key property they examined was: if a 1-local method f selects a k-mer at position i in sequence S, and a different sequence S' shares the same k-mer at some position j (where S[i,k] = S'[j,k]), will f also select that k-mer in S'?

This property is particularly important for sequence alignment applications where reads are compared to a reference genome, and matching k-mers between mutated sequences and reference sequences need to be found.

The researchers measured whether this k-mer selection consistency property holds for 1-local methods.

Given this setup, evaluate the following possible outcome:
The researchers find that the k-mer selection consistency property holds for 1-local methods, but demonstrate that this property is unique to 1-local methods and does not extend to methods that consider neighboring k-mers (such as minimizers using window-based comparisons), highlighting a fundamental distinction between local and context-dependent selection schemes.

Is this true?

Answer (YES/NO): YES